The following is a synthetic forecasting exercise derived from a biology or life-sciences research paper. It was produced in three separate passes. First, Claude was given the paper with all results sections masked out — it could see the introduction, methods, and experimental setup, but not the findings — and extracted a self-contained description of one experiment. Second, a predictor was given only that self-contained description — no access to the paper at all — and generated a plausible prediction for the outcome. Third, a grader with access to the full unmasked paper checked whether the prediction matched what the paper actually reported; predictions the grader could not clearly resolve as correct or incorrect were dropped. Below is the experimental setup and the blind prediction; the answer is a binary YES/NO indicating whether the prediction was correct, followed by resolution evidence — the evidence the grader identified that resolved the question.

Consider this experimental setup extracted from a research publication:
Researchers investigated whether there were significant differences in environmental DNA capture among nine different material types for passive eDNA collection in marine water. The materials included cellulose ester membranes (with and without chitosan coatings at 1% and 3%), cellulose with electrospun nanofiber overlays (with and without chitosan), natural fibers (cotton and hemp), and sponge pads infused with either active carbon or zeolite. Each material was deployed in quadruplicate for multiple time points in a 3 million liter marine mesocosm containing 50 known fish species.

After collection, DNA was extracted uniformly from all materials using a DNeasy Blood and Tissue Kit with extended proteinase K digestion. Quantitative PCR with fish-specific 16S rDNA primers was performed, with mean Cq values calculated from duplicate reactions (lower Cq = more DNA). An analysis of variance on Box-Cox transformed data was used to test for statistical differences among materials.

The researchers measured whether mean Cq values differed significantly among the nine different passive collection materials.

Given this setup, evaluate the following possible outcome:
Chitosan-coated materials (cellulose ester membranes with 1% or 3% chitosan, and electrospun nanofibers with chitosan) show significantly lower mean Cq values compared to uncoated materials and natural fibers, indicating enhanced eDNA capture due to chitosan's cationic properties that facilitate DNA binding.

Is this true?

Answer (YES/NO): NO